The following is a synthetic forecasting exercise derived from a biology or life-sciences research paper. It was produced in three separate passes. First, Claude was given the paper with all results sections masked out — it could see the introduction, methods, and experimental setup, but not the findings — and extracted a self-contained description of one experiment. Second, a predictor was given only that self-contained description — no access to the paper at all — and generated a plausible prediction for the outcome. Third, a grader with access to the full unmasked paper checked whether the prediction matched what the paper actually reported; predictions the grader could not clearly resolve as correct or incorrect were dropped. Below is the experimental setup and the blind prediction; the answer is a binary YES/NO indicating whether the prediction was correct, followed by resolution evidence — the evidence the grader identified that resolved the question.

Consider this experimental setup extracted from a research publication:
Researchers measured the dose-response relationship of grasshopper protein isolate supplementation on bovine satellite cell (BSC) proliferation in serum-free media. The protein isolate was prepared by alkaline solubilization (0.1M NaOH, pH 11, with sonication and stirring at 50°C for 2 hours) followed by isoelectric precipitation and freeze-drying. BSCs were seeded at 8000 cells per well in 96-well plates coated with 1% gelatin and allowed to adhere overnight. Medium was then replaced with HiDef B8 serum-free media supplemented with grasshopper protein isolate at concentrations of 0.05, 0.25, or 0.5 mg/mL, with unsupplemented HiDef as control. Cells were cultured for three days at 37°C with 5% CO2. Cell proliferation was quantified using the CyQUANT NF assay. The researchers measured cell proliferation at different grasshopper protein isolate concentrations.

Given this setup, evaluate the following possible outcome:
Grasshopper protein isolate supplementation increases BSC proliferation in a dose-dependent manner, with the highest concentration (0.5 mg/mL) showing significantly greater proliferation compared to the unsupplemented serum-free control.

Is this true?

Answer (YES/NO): NO